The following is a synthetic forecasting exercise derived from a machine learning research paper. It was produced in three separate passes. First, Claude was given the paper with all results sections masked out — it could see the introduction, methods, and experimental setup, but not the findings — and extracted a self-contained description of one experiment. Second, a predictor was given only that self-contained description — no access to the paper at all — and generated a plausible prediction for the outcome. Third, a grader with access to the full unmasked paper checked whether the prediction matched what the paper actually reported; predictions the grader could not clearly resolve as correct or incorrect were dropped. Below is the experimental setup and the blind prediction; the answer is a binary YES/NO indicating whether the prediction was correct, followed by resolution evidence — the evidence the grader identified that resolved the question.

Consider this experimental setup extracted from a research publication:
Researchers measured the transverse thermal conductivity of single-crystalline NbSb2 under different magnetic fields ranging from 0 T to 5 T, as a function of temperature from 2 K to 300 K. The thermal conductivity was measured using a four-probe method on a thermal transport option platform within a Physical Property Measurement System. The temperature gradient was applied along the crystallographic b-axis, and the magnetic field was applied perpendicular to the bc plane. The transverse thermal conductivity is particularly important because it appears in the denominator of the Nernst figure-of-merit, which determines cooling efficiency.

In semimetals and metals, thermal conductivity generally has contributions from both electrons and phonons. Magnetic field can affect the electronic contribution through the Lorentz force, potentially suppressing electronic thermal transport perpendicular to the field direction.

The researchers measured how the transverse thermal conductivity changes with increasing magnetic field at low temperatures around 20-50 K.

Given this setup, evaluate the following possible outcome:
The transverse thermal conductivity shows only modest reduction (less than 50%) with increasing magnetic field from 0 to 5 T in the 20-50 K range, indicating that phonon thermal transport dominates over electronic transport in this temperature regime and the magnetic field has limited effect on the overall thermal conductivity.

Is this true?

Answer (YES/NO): NO